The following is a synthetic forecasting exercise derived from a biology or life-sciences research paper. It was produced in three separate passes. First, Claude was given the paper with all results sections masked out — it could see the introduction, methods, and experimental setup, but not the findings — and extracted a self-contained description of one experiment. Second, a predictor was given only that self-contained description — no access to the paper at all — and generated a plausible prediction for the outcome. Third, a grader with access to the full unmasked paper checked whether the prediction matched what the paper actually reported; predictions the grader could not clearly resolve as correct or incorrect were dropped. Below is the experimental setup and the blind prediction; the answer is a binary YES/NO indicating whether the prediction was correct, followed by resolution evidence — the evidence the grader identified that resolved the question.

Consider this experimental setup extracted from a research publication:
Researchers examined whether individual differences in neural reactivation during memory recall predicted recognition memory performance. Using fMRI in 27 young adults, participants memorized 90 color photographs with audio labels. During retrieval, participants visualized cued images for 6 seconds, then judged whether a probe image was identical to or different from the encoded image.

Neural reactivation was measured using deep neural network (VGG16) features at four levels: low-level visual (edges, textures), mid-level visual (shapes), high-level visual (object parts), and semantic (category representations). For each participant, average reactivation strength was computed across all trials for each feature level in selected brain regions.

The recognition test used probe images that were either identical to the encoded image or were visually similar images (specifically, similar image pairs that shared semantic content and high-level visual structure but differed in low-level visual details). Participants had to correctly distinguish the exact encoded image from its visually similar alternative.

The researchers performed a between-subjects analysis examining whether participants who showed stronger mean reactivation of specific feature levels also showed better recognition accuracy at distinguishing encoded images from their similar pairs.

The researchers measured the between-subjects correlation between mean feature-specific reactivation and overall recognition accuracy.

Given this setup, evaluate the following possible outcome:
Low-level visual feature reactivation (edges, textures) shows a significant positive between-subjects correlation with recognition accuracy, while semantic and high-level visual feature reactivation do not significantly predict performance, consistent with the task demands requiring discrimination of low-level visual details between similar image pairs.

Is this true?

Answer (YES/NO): YES